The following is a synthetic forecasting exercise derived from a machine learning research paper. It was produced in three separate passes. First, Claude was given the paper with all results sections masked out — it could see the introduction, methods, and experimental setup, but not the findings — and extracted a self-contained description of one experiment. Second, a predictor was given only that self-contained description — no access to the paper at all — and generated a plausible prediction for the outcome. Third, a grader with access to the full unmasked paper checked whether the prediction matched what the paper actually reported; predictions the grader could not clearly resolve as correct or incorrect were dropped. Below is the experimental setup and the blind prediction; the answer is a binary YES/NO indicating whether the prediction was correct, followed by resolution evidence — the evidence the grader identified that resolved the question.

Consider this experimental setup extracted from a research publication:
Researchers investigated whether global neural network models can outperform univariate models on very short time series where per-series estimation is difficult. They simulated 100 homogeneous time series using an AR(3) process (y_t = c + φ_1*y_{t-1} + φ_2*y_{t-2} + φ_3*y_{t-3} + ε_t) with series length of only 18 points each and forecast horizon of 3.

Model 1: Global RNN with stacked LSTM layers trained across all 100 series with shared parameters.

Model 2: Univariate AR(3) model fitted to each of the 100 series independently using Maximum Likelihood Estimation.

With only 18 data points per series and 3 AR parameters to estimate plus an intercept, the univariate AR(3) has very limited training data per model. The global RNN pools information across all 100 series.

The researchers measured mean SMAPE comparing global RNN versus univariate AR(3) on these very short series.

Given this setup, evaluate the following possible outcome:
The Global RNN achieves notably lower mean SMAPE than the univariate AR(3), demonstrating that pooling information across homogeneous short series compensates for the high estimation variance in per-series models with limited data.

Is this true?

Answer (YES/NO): YES